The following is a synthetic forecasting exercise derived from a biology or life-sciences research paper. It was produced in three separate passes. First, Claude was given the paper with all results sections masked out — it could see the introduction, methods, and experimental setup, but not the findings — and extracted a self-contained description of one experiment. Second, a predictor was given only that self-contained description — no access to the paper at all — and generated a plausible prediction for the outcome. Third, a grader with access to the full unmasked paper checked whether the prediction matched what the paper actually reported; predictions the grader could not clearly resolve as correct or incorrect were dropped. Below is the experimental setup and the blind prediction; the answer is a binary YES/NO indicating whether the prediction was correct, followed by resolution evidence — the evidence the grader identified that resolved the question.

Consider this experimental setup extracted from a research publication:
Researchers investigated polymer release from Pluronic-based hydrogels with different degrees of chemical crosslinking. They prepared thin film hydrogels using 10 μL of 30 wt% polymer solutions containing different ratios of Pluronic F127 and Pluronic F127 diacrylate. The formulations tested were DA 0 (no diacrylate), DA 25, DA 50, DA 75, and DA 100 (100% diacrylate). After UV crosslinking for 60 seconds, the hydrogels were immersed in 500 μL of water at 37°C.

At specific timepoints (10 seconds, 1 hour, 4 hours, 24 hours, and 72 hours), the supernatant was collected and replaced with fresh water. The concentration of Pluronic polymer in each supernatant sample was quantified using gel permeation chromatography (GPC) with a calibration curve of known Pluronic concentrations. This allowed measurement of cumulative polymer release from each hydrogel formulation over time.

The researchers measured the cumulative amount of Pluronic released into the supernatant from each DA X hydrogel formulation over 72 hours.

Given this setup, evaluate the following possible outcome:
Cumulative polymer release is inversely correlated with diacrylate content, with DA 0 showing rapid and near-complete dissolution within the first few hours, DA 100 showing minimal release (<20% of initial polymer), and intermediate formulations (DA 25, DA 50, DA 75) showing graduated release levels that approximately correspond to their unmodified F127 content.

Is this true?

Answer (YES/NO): NO